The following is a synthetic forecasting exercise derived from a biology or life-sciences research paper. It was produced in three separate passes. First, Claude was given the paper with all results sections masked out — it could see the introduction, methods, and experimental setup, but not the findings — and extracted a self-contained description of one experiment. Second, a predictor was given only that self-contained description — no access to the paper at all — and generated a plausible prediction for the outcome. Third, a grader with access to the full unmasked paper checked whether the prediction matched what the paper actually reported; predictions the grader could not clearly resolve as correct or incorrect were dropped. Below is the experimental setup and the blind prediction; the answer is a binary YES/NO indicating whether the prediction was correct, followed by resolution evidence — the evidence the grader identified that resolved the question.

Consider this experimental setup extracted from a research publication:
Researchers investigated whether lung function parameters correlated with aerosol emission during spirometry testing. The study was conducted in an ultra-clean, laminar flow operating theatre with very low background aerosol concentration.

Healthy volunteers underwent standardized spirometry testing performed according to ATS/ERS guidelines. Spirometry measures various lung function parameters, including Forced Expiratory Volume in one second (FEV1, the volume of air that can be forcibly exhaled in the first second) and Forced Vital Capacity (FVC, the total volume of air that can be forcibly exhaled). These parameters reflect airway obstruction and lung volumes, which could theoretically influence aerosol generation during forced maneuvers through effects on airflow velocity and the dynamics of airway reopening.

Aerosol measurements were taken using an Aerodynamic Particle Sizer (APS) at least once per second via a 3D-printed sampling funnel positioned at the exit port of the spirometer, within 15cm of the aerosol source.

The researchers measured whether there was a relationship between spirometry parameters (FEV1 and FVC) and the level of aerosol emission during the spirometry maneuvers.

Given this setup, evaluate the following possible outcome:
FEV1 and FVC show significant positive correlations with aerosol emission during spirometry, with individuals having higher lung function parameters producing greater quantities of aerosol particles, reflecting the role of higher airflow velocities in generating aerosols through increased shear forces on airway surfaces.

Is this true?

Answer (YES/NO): NO